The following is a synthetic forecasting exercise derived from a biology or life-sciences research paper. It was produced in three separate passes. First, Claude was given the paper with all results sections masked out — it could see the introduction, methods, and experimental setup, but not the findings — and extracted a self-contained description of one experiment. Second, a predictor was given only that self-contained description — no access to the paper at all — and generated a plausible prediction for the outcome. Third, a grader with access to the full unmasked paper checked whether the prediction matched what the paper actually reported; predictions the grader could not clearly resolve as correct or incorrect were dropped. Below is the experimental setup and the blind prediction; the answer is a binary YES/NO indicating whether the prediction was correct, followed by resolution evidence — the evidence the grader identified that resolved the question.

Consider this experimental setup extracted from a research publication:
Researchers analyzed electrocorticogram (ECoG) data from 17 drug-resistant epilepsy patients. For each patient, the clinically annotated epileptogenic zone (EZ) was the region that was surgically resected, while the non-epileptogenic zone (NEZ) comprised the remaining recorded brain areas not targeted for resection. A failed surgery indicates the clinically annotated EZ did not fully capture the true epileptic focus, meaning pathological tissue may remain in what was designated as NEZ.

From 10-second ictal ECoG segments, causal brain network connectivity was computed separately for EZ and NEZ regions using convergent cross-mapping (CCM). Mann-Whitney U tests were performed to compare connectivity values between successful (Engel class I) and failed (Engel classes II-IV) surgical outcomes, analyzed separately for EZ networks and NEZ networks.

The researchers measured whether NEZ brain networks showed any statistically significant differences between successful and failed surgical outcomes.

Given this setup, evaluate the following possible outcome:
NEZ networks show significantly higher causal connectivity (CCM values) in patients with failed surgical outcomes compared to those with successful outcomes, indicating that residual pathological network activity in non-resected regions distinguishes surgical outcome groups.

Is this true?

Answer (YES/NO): NO